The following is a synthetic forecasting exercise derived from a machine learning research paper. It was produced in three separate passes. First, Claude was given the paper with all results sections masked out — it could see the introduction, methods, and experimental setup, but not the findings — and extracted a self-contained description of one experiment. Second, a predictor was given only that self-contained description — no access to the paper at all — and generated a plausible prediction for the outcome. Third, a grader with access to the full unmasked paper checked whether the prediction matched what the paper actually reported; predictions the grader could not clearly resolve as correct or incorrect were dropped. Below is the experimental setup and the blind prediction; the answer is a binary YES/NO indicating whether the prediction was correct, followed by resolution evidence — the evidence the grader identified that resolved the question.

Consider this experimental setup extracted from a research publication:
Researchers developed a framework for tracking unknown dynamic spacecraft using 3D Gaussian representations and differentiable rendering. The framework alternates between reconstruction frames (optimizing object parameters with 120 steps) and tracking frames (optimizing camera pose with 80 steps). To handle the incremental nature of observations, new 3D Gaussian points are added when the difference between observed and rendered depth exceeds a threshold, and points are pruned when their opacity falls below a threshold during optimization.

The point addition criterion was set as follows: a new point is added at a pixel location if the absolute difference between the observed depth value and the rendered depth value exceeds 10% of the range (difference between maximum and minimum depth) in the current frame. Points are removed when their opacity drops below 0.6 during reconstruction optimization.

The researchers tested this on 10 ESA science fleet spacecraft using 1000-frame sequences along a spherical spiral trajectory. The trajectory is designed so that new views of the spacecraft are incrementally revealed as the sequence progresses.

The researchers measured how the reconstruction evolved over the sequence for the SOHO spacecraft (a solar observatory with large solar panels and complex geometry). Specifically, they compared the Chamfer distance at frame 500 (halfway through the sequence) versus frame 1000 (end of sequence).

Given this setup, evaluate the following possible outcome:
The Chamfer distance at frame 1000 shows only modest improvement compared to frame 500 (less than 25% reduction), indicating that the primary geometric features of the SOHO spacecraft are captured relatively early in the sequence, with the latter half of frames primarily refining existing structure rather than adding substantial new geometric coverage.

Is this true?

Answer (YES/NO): NO